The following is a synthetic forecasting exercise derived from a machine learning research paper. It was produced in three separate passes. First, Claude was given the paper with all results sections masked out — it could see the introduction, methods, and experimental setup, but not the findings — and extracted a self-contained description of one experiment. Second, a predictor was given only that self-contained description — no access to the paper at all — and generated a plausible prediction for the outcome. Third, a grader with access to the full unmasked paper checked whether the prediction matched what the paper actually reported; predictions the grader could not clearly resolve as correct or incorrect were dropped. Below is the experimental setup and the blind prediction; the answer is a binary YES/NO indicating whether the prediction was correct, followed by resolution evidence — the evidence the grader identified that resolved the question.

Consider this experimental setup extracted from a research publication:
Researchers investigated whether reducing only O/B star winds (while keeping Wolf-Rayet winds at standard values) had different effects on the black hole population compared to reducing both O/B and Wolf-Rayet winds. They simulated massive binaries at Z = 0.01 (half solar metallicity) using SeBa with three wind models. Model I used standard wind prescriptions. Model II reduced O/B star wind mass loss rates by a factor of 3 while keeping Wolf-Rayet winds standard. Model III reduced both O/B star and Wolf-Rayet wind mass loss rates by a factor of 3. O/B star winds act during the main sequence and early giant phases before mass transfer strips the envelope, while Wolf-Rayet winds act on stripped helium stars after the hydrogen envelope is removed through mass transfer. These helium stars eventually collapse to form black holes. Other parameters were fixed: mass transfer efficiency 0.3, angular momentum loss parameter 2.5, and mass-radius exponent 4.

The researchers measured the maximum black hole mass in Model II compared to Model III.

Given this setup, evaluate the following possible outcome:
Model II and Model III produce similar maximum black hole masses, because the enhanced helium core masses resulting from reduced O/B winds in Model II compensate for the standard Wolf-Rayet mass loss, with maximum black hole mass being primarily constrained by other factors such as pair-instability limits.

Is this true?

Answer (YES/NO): NO